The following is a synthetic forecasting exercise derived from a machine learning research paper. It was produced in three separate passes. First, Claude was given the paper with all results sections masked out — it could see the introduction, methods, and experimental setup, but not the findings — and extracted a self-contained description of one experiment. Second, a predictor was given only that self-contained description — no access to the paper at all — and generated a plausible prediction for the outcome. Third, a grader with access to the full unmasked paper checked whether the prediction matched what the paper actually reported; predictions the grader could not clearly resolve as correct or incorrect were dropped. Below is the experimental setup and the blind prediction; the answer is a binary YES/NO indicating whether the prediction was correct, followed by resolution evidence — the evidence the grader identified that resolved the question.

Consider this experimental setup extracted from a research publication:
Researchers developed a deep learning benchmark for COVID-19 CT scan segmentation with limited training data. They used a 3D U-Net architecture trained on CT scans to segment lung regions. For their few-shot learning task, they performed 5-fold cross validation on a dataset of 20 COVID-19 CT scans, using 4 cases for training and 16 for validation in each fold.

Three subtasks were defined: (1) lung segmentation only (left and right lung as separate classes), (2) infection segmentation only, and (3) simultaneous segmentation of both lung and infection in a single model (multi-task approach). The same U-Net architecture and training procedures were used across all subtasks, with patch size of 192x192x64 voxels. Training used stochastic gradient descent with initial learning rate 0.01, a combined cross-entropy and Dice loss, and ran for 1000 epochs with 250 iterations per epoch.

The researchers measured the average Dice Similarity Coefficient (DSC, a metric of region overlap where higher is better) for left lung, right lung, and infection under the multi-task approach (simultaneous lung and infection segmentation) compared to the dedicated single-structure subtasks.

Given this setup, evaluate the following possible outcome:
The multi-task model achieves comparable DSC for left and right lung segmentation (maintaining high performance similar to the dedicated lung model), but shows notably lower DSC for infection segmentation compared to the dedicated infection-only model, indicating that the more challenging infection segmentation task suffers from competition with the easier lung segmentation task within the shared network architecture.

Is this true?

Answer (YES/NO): NO